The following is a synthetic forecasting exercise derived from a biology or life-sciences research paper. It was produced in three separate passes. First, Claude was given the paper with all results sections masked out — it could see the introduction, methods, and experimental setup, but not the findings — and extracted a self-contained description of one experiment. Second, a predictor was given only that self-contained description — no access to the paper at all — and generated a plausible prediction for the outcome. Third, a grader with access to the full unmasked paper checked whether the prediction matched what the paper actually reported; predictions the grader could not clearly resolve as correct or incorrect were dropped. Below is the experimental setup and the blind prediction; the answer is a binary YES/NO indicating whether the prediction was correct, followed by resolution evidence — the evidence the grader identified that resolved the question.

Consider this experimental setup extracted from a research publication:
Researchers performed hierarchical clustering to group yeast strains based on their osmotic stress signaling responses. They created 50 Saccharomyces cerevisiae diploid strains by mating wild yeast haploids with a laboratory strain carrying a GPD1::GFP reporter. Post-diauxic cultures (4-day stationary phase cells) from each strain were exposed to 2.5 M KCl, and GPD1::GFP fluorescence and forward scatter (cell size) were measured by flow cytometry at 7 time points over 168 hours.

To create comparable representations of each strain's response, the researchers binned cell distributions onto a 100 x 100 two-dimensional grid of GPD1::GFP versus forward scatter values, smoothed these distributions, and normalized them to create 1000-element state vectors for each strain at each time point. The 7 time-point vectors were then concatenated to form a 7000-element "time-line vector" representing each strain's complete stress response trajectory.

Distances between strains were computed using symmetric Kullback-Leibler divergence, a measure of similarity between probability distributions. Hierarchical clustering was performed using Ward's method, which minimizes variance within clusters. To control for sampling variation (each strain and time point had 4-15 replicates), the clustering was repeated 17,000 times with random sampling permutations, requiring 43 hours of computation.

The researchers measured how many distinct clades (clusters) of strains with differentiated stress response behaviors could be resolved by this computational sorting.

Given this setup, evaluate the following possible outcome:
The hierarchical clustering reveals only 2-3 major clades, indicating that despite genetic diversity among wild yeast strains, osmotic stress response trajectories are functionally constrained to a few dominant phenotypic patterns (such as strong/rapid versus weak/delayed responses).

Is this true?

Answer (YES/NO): NO